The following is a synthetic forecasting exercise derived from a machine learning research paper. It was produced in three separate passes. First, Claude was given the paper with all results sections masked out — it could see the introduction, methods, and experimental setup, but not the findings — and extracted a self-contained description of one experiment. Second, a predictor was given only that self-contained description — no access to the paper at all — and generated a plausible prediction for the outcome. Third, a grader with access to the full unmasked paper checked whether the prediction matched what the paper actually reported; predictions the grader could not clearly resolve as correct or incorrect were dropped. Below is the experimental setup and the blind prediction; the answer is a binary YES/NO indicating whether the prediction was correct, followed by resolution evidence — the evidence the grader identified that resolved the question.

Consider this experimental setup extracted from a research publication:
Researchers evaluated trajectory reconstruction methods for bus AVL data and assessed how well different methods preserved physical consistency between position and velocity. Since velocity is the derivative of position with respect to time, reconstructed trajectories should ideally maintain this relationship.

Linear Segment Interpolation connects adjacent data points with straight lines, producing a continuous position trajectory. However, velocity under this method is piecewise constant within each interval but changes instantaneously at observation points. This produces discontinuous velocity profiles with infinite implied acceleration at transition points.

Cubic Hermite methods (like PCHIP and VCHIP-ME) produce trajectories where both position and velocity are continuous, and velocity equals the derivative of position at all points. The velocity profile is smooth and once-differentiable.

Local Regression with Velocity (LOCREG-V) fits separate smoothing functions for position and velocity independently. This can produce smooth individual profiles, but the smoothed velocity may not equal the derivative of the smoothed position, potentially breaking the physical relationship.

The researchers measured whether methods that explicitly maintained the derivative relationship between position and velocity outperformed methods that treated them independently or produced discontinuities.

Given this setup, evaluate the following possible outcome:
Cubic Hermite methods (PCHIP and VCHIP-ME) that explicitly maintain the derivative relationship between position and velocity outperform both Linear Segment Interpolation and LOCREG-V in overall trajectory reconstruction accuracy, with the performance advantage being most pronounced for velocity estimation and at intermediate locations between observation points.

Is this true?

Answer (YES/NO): YES